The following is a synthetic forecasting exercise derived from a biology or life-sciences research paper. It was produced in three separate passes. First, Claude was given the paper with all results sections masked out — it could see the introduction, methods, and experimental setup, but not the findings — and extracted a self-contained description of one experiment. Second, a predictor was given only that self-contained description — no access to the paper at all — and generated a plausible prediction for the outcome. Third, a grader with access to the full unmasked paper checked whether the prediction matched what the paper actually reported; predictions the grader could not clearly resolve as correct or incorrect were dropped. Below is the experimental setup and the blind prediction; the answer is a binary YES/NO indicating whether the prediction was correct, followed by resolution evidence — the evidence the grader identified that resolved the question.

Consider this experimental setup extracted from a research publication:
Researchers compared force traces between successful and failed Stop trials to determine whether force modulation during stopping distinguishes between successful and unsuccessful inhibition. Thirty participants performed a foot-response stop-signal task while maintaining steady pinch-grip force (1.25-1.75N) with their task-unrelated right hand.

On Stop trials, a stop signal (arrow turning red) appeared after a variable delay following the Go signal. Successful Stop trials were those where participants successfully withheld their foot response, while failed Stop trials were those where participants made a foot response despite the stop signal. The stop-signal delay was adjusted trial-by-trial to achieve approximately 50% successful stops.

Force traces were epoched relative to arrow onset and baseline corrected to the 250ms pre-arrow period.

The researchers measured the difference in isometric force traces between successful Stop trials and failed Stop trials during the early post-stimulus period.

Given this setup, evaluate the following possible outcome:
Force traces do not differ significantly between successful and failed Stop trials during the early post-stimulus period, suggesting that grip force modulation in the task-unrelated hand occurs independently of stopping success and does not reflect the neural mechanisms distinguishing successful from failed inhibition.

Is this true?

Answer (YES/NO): NO